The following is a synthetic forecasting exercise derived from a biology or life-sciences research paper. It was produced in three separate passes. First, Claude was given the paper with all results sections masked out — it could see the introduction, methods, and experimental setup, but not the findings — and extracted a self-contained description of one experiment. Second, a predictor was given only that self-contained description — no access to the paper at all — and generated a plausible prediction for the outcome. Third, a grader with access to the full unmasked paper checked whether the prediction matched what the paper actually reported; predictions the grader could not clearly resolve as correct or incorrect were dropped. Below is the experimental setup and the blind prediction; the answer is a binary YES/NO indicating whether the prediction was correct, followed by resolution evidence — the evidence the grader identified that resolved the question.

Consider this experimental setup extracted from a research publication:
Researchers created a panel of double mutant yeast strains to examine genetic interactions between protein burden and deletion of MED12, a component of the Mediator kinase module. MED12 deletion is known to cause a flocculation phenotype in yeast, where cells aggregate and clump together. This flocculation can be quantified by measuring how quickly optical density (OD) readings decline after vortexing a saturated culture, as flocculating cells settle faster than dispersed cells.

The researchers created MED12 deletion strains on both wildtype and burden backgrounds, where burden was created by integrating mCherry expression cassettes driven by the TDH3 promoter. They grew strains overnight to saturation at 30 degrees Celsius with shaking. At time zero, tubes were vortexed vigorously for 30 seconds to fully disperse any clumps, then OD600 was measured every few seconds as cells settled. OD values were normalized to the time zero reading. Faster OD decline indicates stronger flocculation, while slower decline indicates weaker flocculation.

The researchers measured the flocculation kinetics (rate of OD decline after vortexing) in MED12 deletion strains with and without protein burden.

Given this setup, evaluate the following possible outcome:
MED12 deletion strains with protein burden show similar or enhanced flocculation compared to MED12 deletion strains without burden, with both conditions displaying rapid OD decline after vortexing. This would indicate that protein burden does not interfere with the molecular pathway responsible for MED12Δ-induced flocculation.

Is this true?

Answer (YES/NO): NO